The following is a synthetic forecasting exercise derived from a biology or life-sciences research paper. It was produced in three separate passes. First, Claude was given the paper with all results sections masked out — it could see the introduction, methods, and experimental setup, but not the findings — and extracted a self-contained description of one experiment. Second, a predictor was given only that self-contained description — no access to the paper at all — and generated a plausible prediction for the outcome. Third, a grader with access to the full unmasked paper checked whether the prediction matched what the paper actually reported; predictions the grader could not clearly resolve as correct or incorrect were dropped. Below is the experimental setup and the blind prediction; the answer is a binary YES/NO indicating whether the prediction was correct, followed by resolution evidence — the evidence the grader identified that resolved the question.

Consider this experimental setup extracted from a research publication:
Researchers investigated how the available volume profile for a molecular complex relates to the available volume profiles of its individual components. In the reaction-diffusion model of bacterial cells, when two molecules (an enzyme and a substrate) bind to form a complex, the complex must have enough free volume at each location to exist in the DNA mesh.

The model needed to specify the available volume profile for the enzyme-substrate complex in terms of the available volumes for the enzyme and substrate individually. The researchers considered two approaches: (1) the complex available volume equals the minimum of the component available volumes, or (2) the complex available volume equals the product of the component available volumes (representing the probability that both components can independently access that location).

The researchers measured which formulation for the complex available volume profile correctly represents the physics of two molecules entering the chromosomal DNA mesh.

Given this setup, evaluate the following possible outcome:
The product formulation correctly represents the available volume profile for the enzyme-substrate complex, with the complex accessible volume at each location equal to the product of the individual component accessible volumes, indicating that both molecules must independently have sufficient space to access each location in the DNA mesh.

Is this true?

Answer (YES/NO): YES